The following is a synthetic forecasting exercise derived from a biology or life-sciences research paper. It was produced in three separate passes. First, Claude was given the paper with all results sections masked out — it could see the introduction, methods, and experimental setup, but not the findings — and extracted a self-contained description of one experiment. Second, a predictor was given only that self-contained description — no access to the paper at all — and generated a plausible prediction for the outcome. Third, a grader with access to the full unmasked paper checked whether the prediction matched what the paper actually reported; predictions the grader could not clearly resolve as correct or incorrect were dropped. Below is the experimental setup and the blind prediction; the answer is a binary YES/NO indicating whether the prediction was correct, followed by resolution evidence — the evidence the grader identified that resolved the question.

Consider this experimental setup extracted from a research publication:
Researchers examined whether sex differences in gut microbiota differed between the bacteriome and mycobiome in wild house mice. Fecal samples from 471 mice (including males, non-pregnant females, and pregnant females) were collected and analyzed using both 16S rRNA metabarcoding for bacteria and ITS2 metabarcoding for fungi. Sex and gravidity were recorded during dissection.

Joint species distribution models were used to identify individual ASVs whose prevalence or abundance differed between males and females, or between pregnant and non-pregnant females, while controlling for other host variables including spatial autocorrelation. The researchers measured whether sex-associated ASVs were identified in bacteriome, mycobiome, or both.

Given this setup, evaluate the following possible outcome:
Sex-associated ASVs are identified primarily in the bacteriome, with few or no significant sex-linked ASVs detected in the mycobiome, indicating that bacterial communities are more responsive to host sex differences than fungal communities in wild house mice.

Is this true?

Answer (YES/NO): NO